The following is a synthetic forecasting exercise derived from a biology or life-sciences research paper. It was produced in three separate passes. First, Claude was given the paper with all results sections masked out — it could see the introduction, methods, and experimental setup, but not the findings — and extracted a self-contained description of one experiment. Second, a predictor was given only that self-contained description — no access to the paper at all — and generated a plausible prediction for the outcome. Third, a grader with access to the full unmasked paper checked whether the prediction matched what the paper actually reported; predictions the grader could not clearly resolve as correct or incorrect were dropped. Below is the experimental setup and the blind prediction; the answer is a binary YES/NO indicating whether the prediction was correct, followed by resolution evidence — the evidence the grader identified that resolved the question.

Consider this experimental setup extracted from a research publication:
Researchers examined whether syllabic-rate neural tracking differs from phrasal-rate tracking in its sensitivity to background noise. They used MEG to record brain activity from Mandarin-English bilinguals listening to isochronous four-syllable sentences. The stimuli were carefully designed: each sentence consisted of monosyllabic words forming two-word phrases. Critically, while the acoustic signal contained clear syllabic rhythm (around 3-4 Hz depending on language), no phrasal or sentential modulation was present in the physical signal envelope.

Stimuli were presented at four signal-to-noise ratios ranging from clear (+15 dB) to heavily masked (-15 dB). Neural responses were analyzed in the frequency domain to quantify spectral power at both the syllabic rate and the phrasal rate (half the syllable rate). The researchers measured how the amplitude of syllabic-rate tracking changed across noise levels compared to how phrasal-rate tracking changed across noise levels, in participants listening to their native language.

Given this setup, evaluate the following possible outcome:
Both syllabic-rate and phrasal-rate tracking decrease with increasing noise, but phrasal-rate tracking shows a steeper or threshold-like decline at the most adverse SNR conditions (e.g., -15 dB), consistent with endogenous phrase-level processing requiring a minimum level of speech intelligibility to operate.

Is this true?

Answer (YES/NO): YES